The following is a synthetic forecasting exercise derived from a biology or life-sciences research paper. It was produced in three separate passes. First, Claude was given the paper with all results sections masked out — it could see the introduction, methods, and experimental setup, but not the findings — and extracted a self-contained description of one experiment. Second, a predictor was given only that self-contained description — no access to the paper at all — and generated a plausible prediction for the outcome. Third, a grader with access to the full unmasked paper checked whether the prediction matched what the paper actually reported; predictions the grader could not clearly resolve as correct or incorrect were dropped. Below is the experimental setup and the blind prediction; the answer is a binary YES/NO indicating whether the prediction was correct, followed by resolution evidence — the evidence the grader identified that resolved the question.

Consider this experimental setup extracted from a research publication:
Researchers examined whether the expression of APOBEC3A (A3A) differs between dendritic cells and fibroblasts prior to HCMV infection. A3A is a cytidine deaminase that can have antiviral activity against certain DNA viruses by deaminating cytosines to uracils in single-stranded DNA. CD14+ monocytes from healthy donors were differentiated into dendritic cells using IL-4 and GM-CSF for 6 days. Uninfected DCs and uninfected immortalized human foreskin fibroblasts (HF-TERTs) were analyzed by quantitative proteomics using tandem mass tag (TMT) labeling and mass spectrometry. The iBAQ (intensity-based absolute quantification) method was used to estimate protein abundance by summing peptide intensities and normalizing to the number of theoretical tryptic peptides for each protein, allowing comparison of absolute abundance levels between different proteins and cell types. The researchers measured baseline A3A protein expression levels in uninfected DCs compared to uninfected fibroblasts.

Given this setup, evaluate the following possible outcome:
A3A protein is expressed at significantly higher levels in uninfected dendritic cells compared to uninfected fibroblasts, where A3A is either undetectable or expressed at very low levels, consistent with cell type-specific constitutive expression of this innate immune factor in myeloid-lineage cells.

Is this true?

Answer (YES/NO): YES